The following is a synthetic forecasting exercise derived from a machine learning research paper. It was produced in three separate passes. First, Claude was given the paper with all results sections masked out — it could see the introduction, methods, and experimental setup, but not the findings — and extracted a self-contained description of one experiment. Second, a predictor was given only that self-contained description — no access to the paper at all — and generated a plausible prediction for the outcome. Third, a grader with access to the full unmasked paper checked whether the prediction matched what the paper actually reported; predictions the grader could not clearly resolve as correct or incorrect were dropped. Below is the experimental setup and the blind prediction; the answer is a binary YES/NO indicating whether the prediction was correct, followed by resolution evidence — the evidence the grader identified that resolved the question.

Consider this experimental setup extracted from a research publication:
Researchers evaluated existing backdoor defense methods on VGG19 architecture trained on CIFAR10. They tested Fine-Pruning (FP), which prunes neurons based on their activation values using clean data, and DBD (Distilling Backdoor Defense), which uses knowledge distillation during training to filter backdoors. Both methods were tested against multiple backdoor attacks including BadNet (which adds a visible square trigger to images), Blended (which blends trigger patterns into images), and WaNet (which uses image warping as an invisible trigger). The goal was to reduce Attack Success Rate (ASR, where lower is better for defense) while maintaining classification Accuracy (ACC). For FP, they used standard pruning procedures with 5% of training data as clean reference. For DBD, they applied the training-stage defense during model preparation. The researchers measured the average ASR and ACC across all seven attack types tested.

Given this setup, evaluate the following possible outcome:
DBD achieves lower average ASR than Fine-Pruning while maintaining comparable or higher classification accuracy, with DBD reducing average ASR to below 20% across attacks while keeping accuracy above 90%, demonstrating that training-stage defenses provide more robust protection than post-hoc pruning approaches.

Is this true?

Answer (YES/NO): NO